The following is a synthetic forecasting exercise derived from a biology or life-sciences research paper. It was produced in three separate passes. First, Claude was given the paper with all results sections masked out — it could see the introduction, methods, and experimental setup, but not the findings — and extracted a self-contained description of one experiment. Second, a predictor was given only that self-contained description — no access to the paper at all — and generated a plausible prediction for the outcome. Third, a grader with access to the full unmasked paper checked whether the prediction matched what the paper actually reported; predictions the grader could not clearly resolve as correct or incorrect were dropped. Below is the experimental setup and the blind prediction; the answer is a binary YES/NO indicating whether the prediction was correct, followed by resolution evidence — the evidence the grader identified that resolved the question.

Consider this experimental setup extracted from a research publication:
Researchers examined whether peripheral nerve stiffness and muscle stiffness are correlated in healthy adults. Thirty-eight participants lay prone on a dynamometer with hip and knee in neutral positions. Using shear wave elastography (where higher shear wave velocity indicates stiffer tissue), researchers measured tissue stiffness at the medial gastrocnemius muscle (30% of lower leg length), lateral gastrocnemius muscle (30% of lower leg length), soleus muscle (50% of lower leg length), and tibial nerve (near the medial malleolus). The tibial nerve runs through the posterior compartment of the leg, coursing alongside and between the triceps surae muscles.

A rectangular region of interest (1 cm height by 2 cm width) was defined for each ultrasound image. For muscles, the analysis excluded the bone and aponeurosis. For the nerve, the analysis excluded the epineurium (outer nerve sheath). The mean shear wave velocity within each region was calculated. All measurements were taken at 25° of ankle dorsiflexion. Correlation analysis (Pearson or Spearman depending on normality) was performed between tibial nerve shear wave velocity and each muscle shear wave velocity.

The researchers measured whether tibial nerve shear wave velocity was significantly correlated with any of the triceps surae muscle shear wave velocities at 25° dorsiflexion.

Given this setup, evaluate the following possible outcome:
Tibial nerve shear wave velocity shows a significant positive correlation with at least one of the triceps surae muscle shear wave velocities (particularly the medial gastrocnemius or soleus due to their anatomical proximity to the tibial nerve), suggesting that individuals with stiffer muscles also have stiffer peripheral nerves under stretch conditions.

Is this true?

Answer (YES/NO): NO